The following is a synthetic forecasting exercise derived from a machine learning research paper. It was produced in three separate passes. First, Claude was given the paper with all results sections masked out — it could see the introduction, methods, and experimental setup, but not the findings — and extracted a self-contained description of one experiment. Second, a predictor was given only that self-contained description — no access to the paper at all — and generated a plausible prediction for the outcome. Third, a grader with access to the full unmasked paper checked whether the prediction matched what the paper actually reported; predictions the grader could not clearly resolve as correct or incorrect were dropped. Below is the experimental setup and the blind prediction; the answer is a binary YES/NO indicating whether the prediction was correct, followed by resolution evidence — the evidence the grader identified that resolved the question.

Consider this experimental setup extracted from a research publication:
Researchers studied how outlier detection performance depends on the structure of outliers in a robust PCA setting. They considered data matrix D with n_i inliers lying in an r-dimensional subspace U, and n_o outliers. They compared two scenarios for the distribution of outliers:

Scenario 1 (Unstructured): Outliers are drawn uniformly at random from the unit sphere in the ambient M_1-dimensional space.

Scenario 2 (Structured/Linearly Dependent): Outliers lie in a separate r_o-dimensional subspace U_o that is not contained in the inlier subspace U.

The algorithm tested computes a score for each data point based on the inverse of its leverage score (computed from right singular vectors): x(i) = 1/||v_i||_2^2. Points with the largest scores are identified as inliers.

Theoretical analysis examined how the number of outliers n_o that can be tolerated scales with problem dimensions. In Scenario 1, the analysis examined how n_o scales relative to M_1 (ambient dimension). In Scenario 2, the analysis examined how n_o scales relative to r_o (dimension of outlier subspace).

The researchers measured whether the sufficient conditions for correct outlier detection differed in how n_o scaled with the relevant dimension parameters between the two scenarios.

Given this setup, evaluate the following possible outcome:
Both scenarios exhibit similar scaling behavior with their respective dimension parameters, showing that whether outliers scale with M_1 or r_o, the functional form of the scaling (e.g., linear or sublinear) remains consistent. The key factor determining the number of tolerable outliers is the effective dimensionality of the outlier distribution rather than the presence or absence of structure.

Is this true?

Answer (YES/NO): NO